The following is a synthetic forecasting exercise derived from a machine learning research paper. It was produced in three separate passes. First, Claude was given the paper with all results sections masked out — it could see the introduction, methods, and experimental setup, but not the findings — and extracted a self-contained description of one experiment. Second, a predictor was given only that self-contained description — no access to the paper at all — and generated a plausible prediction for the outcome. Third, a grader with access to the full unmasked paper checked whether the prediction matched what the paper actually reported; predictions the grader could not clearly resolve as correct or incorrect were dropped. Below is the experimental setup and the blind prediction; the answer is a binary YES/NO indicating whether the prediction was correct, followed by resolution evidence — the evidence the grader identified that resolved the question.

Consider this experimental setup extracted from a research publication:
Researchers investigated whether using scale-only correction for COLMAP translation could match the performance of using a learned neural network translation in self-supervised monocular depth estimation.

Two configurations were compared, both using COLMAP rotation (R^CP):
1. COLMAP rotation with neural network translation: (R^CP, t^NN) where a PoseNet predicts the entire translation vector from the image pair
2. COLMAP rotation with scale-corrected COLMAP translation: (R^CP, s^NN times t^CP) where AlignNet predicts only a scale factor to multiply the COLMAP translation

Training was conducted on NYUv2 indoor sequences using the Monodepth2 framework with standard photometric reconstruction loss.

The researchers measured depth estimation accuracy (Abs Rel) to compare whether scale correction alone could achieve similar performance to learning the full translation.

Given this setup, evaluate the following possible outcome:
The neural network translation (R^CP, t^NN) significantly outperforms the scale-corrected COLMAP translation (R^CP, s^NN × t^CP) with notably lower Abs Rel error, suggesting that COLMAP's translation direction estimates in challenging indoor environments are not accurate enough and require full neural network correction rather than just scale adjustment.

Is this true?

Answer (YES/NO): YES